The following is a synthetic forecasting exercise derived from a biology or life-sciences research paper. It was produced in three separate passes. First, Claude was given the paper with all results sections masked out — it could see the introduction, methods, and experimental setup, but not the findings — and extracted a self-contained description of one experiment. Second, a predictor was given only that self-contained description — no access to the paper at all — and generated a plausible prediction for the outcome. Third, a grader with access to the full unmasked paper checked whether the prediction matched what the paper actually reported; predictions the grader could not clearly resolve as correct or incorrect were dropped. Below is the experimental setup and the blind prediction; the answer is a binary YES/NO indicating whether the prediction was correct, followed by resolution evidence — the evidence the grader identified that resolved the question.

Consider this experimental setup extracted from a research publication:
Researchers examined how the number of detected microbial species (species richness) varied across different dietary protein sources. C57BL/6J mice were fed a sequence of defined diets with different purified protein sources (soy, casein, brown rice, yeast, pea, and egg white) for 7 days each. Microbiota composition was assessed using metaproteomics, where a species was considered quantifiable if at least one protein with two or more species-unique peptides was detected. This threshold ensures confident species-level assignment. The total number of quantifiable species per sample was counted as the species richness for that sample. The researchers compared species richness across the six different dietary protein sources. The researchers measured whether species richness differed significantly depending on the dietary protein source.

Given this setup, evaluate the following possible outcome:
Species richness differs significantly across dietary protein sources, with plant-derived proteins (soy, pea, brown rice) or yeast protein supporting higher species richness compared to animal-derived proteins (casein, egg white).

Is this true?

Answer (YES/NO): NO